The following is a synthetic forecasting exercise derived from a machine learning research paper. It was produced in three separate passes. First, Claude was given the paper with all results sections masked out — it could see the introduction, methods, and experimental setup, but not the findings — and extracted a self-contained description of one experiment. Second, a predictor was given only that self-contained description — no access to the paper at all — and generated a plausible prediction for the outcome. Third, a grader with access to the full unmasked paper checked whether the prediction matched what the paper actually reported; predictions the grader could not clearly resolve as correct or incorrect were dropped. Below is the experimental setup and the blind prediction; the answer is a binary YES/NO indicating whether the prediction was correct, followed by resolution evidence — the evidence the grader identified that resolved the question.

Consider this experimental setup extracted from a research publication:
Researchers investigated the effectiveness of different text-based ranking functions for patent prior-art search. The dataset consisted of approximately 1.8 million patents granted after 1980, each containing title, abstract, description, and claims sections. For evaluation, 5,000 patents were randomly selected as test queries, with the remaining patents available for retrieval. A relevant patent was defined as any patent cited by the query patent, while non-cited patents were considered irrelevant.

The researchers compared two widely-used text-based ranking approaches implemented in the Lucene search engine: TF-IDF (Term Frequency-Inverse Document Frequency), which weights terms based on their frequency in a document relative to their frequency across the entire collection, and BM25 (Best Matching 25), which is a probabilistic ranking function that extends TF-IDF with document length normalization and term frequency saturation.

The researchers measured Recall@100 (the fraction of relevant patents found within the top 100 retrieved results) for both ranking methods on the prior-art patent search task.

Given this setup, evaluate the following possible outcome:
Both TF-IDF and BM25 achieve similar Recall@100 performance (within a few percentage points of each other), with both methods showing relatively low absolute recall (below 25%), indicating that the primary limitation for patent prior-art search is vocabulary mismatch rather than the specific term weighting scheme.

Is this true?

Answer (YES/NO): YES